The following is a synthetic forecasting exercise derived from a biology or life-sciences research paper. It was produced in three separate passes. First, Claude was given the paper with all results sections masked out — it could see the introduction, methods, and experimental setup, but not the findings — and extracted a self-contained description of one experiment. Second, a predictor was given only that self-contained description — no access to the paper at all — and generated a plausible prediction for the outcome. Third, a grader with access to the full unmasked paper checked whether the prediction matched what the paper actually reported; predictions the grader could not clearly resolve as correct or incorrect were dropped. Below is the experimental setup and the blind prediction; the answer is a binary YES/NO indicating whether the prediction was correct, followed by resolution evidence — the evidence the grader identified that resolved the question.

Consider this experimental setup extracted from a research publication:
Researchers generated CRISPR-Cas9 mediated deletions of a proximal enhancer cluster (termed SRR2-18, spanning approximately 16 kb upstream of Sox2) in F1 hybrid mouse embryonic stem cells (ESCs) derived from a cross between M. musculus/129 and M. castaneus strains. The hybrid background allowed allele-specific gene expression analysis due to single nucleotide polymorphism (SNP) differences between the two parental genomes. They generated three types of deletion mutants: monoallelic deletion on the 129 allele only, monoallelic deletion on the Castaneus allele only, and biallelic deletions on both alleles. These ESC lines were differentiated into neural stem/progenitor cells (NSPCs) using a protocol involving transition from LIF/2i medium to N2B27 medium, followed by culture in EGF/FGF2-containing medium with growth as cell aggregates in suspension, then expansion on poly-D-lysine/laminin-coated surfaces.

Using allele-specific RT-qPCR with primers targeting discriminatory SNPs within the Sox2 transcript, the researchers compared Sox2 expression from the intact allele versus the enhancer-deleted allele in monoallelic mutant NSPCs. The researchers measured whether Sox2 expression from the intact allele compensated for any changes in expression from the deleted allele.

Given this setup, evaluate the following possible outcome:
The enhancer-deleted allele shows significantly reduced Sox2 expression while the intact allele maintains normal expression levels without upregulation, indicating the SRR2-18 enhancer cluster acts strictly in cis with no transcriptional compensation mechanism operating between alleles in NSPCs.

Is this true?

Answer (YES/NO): YES